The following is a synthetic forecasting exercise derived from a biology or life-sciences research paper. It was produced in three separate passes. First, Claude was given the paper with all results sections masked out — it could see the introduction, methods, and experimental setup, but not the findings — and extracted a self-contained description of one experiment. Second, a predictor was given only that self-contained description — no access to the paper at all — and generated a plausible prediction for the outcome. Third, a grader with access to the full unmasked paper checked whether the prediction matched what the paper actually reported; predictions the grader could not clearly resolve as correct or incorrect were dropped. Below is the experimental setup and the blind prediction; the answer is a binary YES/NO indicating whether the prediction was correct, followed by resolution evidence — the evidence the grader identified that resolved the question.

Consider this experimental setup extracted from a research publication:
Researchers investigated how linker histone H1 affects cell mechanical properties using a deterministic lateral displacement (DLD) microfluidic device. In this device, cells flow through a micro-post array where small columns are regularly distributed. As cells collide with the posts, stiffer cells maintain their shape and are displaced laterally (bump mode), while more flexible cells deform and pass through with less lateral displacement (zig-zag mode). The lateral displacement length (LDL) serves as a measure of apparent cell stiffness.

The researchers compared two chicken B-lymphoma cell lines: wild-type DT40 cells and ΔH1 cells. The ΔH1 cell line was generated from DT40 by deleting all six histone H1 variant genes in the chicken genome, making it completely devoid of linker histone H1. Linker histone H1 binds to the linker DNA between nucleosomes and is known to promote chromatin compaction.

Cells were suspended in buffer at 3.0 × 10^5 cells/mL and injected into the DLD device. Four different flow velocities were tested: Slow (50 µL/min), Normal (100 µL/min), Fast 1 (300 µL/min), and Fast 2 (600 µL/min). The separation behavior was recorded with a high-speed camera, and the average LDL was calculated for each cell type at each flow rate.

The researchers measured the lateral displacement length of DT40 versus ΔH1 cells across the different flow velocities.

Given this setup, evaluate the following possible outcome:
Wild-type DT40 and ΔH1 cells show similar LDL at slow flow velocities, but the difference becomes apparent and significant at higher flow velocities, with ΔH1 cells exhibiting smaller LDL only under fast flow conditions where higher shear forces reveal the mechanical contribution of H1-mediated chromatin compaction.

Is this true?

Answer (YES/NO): NO